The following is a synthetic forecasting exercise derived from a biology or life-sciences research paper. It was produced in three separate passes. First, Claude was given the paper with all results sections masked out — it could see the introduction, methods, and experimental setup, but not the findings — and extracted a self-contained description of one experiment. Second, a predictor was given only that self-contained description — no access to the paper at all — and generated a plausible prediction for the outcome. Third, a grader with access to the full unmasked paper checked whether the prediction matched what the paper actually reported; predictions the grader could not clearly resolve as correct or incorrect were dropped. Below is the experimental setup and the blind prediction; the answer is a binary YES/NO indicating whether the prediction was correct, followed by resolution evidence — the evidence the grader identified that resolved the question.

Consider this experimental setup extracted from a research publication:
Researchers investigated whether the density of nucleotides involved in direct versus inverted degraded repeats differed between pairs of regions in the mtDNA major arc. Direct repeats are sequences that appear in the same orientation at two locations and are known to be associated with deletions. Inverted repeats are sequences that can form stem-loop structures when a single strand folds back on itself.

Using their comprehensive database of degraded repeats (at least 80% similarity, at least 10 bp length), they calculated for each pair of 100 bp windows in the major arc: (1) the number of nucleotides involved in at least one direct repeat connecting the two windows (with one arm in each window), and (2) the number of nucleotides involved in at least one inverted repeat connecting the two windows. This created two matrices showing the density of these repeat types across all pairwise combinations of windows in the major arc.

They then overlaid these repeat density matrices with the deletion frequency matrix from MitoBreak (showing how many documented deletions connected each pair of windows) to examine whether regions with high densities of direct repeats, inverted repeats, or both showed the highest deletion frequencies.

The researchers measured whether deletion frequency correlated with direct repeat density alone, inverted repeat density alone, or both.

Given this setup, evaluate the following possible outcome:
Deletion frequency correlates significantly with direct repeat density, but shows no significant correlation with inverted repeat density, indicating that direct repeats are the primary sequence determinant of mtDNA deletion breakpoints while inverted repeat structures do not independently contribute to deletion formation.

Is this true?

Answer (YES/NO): NO